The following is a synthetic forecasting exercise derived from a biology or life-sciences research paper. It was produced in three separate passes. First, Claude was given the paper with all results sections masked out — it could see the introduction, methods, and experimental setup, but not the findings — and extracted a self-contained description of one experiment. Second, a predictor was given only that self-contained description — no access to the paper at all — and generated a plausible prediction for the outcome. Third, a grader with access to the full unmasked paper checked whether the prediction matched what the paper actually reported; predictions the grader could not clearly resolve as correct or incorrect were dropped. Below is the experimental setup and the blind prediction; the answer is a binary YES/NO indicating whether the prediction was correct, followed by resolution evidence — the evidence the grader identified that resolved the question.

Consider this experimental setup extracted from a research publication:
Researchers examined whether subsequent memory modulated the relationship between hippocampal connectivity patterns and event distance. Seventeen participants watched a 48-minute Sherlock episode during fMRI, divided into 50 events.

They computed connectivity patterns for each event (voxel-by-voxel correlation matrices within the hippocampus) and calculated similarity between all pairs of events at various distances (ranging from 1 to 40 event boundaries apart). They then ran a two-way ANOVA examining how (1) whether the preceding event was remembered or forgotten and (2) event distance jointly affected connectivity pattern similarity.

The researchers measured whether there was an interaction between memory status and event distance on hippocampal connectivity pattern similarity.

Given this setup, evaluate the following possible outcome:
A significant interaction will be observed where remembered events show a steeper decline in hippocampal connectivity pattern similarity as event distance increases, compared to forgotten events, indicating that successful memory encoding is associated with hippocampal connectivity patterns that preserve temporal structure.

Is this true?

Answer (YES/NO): NO